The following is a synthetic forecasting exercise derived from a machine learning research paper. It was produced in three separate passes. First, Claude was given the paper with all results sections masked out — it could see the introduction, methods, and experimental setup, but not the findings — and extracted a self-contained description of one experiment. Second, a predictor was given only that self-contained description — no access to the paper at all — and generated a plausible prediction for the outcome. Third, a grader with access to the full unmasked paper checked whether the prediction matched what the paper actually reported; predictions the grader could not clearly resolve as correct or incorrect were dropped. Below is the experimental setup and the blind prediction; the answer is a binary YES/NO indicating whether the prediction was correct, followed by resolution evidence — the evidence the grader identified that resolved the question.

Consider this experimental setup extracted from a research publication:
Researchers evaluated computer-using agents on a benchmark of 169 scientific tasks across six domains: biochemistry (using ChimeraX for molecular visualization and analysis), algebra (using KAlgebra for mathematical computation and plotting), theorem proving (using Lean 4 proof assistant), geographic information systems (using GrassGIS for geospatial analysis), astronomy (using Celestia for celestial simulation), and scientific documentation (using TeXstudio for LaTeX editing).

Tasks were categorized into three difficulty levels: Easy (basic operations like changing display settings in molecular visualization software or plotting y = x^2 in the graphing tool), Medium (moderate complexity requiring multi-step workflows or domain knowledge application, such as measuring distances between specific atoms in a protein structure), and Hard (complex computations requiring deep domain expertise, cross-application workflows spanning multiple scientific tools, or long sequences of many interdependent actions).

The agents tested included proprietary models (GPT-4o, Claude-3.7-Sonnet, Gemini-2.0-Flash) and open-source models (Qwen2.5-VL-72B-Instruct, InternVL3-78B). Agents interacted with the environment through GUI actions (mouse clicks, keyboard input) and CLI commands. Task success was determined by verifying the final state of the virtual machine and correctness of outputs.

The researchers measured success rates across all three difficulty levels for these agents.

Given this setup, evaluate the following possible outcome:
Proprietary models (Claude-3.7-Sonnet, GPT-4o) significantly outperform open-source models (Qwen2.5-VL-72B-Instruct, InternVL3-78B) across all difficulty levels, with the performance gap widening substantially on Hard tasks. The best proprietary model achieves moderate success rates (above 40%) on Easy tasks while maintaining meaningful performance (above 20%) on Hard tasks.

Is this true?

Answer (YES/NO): NO